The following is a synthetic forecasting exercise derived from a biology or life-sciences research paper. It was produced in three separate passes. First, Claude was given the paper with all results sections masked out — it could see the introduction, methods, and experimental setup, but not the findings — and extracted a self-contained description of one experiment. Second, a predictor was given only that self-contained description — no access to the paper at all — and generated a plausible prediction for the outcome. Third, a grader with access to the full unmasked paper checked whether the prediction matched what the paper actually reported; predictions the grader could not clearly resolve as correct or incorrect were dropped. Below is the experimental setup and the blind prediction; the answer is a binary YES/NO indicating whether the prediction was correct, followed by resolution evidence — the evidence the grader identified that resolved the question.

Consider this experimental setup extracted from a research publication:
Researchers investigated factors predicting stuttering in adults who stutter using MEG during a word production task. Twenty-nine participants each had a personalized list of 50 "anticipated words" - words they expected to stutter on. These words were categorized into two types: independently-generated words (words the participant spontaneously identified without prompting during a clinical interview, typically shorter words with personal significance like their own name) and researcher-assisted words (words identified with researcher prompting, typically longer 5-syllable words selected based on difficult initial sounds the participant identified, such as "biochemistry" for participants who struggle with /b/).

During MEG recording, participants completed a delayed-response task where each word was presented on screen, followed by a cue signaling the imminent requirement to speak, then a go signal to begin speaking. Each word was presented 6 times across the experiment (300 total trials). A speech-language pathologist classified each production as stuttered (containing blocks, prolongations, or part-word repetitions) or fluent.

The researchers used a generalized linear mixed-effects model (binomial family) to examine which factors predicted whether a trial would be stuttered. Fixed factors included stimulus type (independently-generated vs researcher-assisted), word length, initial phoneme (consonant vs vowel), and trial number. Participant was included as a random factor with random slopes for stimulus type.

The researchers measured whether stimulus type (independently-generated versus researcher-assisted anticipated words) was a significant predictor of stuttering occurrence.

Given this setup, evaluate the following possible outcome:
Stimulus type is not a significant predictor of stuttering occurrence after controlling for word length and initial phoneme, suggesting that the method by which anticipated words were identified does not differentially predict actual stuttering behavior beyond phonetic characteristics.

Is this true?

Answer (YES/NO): NO